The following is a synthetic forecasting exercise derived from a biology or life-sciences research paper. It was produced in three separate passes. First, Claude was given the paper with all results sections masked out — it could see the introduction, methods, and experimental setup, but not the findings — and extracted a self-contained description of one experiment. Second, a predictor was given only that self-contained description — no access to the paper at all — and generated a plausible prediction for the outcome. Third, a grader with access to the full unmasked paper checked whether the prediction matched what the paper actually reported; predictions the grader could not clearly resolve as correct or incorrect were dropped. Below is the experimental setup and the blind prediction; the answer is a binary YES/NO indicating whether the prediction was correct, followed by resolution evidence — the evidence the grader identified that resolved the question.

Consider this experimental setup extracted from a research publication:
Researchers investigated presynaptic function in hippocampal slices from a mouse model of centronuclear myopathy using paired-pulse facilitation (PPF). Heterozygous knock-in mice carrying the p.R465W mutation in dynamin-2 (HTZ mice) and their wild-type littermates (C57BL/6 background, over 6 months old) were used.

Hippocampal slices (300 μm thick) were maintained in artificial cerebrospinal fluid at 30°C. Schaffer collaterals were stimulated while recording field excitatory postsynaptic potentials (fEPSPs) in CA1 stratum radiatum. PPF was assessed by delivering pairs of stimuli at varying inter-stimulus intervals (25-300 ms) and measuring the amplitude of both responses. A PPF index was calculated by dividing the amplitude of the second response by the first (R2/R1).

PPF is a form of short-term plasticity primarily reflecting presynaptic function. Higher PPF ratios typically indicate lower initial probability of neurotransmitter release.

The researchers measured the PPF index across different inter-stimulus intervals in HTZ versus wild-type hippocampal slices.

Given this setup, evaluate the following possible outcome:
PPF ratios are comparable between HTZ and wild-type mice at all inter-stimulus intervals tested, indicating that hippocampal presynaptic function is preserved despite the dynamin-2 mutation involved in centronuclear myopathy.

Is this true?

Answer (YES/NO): YES